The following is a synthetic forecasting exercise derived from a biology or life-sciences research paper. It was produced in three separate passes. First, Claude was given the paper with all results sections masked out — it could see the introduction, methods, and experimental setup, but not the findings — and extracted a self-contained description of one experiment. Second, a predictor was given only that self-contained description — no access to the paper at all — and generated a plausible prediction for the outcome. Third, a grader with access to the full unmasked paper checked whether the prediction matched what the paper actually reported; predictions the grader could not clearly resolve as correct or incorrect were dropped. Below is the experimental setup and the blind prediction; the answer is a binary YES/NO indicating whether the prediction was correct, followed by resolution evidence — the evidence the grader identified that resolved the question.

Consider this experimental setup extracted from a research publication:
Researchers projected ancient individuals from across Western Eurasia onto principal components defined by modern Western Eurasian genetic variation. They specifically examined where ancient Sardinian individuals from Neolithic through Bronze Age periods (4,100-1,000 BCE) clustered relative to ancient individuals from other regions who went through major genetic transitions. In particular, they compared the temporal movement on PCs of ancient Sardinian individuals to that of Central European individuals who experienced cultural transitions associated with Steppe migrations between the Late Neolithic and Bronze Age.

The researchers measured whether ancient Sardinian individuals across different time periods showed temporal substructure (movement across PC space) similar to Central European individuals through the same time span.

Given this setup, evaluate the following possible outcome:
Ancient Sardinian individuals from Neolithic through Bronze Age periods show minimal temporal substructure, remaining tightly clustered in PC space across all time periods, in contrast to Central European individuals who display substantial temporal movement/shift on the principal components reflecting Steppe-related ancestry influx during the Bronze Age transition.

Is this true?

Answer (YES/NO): YES